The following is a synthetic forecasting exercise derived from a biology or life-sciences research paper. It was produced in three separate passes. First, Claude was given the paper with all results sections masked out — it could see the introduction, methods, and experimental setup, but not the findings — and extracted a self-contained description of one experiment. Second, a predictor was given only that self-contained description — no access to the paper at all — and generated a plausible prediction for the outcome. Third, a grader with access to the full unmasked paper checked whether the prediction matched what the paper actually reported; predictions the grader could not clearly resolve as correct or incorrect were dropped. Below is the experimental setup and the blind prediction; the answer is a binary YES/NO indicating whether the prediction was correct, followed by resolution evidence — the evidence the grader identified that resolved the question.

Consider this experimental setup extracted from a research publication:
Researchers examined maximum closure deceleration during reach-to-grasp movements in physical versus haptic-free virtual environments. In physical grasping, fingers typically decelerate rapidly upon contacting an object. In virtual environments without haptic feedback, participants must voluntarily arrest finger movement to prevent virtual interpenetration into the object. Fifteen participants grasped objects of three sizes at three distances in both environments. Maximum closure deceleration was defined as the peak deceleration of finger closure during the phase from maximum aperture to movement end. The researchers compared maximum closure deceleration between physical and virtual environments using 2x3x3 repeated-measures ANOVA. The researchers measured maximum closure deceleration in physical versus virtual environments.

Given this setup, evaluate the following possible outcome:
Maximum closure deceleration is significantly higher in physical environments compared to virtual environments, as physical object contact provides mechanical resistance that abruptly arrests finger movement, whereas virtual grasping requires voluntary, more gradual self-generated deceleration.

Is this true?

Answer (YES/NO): NO